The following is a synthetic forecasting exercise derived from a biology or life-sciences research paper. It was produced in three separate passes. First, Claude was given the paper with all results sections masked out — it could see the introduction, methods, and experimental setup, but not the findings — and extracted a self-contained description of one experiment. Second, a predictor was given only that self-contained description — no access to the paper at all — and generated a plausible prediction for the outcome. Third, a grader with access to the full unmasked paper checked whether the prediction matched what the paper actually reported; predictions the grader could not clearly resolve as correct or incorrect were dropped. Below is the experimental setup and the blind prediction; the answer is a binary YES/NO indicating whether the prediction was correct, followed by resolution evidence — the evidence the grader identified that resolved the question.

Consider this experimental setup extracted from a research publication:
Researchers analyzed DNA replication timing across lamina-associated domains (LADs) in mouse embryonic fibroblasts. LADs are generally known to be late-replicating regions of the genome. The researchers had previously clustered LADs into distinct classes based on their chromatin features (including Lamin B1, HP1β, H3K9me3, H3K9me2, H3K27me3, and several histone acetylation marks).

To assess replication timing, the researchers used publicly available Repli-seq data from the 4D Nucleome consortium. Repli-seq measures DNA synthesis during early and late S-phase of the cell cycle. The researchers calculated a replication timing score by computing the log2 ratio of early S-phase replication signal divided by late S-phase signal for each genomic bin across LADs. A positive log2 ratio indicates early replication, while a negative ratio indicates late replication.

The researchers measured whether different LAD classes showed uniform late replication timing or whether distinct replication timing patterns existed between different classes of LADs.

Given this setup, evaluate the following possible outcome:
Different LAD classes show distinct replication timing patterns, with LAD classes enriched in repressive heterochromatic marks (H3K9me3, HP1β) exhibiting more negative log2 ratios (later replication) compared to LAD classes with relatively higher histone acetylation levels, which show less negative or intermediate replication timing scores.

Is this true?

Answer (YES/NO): YES